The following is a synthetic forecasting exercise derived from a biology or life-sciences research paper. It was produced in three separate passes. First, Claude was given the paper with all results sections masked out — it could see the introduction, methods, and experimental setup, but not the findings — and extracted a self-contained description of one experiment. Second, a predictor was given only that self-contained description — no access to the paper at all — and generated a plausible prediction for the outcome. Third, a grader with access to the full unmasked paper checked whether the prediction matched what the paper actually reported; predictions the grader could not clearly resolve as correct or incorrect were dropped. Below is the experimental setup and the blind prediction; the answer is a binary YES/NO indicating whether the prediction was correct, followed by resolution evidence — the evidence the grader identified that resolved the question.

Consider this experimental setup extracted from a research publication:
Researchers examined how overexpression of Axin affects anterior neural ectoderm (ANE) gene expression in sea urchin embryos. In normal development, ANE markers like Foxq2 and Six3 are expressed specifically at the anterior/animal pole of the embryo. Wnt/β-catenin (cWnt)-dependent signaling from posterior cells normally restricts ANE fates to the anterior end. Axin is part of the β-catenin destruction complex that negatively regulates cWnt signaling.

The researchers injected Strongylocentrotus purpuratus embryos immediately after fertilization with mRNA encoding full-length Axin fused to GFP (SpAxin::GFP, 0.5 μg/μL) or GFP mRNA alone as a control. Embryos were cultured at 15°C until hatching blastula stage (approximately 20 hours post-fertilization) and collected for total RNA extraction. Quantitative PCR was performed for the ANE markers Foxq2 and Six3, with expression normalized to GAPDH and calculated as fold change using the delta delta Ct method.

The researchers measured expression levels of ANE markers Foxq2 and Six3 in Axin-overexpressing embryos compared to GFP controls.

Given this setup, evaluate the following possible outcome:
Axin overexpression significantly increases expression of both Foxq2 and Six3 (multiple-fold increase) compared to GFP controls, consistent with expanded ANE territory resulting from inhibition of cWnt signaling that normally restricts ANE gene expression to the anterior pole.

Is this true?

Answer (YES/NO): YES